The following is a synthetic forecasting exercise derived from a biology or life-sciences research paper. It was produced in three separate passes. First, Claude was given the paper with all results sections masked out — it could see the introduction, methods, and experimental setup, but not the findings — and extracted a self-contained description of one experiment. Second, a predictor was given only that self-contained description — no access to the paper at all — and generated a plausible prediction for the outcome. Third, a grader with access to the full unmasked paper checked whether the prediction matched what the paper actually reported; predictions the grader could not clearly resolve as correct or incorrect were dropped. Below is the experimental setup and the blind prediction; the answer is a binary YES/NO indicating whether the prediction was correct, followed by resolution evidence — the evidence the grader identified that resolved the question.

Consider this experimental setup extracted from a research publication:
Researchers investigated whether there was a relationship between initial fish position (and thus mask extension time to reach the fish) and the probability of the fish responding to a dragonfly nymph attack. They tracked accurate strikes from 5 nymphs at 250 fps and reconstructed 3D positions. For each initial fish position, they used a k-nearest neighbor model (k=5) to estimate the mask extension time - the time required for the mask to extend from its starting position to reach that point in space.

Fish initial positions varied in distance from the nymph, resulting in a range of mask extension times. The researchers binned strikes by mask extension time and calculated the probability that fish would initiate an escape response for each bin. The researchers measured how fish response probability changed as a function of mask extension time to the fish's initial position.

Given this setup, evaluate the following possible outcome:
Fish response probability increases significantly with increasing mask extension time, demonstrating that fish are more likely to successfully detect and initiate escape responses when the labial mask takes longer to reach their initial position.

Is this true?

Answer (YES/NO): YES